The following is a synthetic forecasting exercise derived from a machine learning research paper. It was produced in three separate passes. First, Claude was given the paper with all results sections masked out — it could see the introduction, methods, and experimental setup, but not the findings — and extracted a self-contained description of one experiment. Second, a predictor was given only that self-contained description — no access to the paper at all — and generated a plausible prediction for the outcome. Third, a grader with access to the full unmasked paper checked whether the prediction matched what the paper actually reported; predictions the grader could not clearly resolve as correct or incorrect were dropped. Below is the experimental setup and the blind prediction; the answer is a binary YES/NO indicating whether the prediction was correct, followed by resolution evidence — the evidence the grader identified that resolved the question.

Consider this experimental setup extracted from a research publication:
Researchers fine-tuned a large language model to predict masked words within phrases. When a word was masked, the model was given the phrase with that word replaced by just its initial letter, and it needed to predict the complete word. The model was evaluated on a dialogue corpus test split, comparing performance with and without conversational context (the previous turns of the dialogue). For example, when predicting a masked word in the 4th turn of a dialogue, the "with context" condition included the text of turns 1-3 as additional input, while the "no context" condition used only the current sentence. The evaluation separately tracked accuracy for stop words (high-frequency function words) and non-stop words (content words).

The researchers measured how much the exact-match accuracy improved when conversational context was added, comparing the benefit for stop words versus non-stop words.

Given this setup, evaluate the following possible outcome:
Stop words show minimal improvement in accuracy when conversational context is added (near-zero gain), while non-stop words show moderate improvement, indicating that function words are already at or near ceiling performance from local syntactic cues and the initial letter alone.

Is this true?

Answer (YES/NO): YES